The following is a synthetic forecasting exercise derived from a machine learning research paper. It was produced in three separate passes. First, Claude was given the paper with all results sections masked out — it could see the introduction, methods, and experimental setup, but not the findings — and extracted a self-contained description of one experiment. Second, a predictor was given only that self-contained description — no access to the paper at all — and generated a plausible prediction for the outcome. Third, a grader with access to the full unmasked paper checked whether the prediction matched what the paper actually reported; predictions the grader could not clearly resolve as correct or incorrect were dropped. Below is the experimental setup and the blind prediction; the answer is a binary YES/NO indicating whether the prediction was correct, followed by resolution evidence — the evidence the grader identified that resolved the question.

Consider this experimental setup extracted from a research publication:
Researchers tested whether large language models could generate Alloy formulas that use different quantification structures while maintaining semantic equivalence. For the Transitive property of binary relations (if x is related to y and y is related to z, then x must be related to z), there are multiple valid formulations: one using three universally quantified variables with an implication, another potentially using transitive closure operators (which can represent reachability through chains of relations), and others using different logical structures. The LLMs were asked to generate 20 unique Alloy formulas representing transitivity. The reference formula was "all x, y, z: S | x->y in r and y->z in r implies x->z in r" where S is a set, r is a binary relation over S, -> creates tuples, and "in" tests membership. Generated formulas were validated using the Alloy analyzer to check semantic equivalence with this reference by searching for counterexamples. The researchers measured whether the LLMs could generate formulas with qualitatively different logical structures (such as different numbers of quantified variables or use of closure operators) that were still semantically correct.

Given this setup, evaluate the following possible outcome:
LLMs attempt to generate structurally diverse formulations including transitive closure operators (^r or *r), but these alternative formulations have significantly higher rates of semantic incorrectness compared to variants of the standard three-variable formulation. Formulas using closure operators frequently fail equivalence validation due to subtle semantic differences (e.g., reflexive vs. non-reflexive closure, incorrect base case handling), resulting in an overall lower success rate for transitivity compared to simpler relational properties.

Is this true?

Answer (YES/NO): NO